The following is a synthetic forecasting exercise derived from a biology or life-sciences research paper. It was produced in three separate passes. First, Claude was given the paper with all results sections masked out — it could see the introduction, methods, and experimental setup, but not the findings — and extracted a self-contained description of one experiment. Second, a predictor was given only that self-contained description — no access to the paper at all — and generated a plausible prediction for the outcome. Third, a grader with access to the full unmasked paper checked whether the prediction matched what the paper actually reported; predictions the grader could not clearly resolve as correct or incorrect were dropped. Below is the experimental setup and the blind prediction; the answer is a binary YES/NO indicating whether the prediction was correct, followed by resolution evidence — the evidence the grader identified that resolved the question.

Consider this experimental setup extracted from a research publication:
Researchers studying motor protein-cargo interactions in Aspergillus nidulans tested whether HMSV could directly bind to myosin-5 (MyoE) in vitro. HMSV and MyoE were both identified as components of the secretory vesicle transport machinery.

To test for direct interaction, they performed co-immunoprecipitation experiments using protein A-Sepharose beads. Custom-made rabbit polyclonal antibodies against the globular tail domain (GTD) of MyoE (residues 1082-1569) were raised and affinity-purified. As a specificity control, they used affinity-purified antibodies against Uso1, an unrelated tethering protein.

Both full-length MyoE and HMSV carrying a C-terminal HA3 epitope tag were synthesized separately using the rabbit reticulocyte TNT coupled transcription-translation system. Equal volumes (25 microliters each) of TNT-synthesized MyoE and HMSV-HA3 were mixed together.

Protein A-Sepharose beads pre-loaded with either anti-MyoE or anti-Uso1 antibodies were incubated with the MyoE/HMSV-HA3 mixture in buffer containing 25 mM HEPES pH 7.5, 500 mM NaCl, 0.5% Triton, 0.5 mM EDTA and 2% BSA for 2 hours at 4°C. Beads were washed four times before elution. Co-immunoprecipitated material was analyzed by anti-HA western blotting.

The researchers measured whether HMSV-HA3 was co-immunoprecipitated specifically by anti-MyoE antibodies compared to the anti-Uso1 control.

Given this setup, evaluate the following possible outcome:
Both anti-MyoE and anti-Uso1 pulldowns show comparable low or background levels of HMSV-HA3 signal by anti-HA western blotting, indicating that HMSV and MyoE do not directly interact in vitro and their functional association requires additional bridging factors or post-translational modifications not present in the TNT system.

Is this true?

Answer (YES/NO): NO